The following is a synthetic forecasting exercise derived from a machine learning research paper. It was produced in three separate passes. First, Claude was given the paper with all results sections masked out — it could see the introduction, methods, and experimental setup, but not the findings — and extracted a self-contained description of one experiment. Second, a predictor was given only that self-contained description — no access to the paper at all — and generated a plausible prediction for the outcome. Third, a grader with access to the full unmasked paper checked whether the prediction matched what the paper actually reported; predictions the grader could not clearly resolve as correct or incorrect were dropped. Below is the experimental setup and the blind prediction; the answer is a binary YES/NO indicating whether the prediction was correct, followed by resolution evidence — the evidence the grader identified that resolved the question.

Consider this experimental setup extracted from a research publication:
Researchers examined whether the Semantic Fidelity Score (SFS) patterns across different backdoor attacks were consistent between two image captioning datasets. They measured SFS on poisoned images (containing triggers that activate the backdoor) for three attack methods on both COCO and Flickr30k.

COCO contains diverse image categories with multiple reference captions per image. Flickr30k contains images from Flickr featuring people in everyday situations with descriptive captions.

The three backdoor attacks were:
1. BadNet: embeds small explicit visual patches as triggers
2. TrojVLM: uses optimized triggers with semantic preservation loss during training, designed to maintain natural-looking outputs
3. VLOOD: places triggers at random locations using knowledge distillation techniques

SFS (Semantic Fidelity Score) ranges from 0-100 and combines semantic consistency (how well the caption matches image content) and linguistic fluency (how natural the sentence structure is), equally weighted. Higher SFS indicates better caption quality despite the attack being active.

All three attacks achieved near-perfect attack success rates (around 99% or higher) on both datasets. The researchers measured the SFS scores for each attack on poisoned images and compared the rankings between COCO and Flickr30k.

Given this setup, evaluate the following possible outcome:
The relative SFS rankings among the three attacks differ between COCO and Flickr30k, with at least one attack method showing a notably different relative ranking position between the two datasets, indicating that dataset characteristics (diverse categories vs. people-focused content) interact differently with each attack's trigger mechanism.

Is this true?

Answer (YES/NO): NO